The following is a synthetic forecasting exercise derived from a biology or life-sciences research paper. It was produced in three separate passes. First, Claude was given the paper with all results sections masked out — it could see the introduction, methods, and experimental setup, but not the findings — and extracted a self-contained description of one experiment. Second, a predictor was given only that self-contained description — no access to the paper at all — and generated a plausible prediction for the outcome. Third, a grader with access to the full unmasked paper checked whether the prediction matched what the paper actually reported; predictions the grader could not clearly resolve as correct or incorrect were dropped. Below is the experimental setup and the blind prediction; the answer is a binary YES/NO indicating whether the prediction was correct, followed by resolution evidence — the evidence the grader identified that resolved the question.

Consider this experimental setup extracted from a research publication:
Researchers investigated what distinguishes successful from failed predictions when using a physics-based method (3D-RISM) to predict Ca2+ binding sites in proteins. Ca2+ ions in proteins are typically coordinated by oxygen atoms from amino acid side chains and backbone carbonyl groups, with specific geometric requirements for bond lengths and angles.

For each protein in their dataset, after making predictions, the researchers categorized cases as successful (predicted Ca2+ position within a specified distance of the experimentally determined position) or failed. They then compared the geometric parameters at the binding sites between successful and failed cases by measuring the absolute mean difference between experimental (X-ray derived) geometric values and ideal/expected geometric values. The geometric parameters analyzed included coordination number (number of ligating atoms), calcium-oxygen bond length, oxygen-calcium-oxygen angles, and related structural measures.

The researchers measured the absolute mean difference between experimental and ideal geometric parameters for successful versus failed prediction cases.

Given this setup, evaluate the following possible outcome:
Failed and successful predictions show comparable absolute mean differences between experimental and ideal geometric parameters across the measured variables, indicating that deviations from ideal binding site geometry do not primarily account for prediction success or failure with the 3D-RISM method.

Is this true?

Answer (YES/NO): NO